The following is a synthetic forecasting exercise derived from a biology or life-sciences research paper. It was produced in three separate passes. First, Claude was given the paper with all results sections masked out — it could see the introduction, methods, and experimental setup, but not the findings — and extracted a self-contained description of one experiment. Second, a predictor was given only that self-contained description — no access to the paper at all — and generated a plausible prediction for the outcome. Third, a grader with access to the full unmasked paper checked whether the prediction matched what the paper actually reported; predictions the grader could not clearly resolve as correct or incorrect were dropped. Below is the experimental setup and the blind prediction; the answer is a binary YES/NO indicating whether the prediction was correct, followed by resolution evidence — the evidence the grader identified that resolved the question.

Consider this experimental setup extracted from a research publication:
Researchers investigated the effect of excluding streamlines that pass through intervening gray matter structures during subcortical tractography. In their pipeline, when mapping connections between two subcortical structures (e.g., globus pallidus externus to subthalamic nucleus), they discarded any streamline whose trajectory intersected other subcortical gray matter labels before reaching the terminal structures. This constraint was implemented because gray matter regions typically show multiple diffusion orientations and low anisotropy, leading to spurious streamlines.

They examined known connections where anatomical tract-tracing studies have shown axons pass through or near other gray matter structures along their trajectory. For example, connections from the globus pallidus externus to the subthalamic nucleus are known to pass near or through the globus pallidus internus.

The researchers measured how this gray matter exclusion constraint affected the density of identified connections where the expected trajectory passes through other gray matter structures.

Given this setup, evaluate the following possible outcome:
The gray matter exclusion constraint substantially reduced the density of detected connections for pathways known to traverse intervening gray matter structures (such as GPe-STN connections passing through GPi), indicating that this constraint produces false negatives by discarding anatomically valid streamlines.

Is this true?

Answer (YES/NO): YES